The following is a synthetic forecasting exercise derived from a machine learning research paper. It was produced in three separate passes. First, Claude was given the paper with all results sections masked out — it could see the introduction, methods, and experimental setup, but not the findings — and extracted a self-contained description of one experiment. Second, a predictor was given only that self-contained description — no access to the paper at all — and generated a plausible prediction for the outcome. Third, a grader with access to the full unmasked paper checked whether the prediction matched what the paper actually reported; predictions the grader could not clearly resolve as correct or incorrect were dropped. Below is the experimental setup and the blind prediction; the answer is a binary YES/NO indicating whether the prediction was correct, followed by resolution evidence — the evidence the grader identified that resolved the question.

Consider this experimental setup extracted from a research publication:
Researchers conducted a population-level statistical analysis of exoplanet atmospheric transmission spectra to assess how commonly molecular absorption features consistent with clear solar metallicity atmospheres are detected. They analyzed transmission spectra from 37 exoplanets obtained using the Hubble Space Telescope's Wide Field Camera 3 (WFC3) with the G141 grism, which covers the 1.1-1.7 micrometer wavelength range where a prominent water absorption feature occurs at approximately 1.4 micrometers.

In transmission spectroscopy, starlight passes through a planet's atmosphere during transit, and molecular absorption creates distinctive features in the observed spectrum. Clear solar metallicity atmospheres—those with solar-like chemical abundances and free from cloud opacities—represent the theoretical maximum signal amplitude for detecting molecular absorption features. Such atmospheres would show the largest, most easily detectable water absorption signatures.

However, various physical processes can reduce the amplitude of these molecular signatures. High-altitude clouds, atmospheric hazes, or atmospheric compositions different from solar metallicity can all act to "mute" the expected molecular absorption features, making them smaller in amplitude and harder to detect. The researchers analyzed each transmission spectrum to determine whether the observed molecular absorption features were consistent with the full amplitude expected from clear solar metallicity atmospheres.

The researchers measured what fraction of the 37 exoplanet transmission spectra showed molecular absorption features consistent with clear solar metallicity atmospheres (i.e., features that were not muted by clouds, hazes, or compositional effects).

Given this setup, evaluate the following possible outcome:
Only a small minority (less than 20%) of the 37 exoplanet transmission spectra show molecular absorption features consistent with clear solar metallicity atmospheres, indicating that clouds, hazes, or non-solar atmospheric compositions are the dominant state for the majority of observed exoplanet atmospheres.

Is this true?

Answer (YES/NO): YES